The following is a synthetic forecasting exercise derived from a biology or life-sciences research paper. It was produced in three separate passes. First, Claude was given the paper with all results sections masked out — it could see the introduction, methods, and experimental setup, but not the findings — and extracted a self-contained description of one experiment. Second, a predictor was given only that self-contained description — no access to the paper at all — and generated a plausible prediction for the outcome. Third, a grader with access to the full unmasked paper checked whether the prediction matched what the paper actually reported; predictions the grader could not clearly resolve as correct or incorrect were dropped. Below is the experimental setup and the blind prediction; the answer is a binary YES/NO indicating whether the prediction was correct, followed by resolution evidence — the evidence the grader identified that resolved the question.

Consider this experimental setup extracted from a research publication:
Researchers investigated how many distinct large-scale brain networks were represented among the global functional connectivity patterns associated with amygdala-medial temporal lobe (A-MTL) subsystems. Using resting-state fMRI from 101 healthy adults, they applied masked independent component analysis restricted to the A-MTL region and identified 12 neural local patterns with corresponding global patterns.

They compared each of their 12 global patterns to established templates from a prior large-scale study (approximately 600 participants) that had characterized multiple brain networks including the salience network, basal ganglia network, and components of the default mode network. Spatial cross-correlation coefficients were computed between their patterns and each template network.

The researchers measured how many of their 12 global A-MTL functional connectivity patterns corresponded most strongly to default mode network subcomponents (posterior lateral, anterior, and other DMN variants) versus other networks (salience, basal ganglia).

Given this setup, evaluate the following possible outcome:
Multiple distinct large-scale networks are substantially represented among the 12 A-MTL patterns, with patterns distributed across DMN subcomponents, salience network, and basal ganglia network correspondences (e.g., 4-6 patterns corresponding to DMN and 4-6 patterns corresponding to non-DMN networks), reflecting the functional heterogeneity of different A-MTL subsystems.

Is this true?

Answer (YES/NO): NO